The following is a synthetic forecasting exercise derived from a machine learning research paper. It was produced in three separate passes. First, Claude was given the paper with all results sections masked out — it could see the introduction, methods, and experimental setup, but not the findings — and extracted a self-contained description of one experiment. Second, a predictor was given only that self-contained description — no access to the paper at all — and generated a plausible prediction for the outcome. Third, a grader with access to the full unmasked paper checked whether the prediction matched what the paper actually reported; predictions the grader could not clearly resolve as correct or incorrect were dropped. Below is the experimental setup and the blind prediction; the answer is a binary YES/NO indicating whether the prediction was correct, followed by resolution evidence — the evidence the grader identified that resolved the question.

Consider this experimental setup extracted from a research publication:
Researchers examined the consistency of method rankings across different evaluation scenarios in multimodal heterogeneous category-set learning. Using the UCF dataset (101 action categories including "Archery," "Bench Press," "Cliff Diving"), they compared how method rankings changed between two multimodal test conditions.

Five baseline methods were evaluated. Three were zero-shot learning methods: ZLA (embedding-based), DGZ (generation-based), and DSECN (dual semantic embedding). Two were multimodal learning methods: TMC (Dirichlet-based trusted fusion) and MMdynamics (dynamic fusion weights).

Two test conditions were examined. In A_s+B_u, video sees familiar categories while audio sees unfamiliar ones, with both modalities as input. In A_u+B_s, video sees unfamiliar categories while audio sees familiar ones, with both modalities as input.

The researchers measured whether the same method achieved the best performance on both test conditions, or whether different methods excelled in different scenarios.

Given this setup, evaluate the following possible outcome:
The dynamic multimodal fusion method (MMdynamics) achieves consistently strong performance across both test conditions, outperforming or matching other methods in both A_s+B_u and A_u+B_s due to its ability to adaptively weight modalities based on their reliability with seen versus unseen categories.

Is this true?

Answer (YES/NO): NO